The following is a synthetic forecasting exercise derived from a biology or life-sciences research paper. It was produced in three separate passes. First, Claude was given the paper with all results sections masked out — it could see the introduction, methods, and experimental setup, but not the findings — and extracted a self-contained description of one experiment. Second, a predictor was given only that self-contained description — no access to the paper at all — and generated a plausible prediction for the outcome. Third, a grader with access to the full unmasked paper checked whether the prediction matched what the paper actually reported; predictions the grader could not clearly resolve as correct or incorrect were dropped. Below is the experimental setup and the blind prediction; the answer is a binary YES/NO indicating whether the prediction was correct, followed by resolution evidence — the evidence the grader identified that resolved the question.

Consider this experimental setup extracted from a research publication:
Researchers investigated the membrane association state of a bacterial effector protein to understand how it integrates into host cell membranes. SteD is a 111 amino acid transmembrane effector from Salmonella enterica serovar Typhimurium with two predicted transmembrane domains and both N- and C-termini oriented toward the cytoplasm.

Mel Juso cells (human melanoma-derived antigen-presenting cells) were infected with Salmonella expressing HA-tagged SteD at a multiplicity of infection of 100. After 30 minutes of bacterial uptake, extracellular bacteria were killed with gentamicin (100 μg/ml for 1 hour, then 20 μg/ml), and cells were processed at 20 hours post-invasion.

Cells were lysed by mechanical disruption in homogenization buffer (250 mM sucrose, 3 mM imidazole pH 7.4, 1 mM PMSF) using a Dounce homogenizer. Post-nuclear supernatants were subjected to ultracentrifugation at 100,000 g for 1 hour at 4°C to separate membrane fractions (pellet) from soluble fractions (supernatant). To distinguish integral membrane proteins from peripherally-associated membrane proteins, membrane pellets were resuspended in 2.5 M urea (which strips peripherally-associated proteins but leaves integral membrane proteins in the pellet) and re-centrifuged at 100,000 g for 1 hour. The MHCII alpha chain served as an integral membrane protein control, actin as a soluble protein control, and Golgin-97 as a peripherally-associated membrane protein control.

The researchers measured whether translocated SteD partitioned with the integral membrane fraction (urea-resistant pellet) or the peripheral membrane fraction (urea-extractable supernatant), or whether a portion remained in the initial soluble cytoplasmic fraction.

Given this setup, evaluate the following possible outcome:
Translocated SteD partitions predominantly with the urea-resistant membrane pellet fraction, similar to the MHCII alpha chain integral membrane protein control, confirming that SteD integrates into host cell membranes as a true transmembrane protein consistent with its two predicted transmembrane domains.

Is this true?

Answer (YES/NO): YES